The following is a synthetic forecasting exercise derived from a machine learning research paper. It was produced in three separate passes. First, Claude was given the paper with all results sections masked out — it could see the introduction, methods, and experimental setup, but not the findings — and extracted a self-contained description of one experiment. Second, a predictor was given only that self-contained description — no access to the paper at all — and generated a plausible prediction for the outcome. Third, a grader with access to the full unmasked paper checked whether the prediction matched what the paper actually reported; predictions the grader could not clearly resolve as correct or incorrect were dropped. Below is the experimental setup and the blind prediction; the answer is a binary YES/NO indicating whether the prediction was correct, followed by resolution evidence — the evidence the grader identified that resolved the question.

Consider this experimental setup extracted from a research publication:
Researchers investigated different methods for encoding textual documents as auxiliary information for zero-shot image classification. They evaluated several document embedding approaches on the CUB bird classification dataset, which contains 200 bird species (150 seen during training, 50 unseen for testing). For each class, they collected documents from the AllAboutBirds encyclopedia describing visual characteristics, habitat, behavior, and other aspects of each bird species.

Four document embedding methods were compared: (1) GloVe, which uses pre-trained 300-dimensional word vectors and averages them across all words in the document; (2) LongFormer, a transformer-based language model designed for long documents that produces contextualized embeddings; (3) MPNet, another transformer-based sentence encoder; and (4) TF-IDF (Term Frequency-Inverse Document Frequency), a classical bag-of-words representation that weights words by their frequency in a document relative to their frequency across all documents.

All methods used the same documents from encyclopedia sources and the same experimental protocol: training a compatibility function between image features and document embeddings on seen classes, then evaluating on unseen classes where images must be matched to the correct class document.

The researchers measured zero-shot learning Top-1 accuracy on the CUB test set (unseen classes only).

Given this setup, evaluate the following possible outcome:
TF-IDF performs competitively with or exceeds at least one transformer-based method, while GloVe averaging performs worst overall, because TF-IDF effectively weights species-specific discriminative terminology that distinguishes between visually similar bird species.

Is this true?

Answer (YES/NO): NO